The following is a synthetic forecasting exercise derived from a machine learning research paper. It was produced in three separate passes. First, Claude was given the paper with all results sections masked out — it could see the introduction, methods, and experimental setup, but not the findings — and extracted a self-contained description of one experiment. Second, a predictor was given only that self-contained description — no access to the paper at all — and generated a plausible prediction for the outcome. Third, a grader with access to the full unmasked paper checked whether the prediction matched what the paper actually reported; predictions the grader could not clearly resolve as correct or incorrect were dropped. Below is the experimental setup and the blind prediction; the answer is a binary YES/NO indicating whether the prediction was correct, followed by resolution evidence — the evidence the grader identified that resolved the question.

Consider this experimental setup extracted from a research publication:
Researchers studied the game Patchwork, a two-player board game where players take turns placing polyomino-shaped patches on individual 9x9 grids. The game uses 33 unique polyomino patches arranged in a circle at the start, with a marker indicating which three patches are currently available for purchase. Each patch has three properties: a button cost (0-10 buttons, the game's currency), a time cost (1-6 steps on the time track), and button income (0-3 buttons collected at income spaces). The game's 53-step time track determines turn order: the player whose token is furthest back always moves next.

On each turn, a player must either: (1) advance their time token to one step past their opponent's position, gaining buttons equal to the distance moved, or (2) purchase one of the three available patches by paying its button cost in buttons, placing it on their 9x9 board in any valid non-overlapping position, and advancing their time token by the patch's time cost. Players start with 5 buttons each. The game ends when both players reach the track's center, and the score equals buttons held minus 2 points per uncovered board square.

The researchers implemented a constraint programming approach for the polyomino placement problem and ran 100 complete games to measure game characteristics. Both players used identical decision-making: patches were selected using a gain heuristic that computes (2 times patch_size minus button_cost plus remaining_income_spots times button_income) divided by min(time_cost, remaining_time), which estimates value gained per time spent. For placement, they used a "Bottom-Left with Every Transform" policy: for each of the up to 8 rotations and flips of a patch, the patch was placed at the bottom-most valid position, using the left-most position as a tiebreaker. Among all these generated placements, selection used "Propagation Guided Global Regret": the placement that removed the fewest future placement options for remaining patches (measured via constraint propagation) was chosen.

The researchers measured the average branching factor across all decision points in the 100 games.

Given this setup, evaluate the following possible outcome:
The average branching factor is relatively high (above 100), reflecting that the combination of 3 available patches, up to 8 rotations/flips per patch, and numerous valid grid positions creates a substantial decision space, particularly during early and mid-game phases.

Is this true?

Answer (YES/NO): NO